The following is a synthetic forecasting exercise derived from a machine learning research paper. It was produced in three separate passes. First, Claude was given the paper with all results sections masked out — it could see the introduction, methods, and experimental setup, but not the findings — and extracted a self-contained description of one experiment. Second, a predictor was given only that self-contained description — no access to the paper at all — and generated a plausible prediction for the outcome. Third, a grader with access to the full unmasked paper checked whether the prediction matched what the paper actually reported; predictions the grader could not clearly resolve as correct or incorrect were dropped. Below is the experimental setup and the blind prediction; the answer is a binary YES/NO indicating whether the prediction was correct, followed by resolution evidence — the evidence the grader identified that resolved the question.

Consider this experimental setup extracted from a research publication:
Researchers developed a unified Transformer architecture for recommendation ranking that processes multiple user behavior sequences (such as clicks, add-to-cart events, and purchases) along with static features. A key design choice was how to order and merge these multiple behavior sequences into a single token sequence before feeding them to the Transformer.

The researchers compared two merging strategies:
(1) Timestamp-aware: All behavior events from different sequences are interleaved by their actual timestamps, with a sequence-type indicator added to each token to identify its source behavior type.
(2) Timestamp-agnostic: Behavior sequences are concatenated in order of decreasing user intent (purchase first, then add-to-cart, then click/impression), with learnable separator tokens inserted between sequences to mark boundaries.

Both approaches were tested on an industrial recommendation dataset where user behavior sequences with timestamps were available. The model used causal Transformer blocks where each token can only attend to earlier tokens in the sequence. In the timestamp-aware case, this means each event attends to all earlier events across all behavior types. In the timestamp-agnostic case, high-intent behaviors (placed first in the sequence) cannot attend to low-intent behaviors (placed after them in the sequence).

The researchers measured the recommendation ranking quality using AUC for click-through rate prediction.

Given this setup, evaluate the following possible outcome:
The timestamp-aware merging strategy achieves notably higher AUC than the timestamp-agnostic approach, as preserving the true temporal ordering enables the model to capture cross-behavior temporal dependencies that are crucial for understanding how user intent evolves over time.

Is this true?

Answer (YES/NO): YES